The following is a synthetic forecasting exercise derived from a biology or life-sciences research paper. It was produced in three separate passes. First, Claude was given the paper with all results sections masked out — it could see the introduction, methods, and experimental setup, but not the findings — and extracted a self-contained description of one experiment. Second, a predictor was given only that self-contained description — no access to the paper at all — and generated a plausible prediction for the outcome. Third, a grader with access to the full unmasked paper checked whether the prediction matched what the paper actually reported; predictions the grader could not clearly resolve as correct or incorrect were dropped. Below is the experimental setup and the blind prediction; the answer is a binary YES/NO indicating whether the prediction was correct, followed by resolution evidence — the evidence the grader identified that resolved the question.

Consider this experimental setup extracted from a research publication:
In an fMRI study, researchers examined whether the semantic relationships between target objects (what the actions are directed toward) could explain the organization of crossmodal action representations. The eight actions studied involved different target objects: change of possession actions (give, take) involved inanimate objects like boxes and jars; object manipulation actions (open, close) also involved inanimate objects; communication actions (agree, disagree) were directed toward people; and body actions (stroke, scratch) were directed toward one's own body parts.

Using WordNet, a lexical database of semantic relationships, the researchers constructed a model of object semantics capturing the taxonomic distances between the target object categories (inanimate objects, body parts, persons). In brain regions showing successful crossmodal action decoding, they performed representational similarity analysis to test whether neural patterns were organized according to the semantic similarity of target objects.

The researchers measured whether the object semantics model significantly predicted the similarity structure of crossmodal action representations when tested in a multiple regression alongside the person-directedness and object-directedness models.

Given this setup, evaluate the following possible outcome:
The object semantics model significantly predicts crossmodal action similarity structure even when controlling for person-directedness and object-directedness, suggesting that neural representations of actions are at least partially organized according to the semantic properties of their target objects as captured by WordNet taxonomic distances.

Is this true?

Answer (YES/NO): NO